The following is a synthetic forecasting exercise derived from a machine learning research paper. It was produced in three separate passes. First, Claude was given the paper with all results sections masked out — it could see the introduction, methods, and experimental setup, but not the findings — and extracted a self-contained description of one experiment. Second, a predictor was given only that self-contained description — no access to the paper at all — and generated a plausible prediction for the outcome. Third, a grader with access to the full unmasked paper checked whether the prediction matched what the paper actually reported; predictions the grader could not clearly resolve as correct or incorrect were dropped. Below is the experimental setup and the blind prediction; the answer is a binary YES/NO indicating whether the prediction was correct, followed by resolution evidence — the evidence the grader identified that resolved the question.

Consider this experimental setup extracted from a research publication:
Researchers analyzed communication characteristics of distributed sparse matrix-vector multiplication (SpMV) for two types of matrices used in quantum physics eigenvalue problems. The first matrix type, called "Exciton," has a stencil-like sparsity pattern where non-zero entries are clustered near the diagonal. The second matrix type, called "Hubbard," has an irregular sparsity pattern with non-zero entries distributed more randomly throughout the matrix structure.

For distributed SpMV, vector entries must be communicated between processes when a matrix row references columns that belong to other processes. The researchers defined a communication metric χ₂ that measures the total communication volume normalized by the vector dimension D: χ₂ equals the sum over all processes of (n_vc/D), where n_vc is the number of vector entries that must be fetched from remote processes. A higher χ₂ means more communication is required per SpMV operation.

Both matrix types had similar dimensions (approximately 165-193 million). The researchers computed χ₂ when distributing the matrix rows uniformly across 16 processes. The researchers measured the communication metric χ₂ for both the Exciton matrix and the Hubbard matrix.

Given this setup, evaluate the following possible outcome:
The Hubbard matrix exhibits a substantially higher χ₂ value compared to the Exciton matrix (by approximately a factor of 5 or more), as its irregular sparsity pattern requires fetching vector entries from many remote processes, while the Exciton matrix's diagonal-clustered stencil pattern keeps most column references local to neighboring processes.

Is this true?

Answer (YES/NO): YES